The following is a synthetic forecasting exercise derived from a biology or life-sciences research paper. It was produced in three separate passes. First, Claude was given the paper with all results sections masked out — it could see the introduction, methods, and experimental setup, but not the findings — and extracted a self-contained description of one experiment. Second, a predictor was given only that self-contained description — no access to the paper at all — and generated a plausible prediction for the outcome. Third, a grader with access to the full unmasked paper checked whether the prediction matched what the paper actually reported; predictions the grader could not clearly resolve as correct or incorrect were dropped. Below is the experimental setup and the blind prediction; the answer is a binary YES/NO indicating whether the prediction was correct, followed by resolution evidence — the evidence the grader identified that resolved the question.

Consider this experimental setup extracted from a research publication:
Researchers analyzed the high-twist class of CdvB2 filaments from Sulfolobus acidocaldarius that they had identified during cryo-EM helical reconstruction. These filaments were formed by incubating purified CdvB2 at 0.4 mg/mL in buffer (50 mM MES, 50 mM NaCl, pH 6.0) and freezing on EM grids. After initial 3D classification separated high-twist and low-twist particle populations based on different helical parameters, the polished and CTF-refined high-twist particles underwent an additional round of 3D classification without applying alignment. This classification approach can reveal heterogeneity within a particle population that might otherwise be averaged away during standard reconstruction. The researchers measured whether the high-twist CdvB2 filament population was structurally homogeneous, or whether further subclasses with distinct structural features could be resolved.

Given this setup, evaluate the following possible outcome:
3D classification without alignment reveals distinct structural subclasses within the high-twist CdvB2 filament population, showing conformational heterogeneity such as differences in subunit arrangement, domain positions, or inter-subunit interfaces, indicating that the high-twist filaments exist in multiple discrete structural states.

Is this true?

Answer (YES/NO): YES